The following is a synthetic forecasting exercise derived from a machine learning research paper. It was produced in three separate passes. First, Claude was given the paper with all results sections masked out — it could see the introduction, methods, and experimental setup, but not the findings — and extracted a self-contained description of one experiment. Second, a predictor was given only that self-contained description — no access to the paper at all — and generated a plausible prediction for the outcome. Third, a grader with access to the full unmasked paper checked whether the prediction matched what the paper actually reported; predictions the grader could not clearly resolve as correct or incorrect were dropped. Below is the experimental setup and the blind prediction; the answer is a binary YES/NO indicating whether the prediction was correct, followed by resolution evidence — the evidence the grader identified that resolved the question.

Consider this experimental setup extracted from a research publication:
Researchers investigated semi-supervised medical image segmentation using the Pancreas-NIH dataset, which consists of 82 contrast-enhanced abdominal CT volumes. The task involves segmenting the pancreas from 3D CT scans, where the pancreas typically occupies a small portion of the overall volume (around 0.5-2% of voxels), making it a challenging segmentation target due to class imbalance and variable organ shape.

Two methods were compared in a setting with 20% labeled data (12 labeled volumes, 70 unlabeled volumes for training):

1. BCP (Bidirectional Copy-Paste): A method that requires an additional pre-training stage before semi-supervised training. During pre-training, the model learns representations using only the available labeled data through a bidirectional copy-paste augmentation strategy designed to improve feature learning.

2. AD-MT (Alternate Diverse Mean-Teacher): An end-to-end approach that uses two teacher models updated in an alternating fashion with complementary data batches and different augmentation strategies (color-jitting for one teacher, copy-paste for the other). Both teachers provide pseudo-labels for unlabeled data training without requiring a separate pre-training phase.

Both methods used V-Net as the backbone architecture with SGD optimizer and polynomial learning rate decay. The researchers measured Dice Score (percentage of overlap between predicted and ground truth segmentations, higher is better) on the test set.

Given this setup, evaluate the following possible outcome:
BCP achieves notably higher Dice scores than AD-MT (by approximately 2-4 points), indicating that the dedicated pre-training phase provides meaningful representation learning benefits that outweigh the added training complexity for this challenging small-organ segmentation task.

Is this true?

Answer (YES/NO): NO